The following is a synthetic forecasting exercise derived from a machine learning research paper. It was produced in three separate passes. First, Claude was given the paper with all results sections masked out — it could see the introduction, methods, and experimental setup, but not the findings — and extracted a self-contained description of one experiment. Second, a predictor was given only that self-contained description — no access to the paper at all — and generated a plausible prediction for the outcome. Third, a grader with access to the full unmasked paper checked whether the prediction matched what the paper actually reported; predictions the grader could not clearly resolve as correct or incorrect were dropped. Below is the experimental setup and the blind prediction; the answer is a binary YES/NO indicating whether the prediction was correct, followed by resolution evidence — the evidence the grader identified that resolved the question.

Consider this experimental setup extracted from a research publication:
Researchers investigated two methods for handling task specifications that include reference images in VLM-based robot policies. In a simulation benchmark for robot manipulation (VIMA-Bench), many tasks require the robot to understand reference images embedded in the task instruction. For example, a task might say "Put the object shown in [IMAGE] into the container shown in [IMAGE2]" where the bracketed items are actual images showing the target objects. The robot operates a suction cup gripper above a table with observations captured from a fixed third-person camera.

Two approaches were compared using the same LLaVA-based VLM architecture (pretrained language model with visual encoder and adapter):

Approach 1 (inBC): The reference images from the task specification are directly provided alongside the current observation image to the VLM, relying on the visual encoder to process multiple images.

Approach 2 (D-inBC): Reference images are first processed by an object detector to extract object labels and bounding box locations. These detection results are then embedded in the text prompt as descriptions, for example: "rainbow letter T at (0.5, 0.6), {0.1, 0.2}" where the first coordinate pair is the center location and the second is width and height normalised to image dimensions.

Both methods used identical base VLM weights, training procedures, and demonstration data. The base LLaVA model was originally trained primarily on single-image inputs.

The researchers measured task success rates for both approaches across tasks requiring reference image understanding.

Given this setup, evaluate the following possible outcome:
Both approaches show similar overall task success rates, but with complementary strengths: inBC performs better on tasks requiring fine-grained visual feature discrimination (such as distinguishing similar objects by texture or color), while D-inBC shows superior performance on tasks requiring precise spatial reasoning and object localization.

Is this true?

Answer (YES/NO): NO